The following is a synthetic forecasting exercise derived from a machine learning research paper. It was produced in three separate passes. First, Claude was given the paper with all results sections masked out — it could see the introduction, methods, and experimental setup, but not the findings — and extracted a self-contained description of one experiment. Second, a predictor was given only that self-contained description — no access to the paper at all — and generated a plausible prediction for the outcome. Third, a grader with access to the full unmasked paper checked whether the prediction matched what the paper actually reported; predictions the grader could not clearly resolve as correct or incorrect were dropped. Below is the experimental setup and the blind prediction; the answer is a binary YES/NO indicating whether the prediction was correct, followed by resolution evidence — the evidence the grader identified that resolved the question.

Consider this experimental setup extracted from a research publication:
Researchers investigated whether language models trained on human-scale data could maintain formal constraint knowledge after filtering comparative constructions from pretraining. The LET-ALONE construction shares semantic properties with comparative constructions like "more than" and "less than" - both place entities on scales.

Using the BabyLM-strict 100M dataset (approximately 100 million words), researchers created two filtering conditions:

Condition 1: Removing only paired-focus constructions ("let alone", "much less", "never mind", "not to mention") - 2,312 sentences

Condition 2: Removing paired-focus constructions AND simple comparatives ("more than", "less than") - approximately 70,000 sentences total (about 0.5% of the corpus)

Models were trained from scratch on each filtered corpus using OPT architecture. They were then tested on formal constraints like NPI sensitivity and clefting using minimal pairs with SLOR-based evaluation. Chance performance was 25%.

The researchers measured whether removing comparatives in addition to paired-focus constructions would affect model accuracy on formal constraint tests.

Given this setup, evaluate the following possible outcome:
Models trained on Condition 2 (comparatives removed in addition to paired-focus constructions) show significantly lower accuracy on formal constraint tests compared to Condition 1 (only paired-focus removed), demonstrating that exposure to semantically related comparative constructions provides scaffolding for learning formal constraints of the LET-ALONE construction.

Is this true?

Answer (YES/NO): NO